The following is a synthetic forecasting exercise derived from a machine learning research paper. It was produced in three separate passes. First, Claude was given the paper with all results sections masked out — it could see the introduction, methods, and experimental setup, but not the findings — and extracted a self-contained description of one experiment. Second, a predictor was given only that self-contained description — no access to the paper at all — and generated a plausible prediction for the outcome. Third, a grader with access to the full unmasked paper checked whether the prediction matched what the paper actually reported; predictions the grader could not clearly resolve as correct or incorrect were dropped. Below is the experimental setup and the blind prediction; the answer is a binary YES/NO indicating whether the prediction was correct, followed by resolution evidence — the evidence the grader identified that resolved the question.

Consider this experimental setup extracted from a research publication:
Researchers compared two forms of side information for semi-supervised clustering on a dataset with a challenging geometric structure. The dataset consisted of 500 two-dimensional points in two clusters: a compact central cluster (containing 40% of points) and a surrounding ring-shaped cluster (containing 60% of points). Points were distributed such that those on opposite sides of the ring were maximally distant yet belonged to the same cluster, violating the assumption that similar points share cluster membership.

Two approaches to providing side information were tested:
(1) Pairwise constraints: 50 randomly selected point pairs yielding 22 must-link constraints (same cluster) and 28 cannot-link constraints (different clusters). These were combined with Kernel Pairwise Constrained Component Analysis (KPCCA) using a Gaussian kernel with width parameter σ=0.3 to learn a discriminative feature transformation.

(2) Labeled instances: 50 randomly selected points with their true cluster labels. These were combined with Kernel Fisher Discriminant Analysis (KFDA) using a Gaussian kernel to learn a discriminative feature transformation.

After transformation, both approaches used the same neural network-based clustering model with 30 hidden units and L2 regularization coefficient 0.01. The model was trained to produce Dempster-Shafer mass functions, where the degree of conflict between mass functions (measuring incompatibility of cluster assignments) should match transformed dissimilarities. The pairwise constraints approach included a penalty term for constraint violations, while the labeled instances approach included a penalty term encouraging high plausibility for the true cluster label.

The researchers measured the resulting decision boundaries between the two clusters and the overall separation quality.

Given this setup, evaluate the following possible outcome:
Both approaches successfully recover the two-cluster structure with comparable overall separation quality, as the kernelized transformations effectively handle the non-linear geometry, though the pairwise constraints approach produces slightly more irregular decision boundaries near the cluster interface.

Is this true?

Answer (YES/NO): NO